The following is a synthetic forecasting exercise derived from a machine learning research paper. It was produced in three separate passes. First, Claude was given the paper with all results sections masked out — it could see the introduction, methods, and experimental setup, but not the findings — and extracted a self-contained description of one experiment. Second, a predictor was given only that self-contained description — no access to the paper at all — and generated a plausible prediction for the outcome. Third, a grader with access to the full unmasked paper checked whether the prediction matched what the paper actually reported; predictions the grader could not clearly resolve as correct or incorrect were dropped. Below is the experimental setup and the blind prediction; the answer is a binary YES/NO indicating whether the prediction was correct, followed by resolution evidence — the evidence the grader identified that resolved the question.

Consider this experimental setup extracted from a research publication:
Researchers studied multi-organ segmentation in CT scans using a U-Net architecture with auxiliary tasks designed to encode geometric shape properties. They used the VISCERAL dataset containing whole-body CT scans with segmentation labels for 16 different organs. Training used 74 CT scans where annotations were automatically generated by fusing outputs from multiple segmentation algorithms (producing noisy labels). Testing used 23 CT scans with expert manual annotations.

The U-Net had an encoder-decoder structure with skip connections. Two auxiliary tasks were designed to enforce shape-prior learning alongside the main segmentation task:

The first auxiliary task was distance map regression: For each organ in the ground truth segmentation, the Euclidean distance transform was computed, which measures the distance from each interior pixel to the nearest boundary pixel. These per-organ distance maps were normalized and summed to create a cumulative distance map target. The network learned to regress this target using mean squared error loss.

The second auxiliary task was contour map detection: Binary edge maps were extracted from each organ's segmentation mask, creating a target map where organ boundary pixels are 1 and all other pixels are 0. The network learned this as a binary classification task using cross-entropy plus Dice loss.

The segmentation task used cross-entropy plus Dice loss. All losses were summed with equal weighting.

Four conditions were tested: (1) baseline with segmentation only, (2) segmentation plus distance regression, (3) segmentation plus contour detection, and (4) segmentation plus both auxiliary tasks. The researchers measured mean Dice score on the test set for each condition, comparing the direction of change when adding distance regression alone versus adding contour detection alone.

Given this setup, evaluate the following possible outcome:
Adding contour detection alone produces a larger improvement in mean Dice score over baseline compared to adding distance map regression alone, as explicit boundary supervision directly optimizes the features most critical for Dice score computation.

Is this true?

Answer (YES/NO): NO